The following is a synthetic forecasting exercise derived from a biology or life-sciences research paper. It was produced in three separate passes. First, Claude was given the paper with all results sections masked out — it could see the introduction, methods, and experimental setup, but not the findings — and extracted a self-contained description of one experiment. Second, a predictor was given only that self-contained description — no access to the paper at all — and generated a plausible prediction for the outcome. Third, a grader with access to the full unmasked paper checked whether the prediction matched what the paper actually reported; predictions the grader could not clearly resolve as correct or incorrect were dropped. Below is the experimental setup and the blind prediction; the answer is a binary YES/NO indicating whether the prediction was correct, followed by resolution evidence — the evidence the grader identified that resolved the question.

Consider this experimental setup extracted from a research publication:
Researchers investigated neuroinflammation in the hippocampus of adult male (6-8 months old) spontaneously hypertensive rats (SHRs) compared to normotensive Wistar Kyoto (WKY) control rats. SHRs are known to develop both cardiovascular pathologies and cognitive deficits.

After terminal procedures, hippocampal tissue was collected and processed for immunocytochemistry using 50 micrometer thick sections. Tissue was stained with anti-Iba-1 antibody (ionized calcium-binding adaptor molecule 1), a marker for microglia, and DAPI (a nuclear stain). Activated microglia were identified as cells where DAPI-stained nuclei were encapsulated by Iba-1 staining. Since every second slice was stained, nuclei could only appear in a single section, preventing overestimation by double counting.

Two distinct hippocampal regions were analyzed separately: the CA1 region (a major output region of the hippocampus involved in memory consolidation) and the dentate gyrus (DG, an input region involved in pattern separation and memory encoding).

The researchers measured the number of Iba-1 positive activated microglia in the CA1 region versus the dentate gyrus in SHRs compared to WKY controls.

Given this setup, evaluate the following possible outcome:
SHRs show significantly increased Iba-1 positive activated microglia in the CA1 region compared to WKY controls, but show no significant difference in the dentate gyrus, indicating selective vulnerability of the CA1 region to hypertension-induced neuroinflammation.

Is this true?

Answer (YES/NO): NO